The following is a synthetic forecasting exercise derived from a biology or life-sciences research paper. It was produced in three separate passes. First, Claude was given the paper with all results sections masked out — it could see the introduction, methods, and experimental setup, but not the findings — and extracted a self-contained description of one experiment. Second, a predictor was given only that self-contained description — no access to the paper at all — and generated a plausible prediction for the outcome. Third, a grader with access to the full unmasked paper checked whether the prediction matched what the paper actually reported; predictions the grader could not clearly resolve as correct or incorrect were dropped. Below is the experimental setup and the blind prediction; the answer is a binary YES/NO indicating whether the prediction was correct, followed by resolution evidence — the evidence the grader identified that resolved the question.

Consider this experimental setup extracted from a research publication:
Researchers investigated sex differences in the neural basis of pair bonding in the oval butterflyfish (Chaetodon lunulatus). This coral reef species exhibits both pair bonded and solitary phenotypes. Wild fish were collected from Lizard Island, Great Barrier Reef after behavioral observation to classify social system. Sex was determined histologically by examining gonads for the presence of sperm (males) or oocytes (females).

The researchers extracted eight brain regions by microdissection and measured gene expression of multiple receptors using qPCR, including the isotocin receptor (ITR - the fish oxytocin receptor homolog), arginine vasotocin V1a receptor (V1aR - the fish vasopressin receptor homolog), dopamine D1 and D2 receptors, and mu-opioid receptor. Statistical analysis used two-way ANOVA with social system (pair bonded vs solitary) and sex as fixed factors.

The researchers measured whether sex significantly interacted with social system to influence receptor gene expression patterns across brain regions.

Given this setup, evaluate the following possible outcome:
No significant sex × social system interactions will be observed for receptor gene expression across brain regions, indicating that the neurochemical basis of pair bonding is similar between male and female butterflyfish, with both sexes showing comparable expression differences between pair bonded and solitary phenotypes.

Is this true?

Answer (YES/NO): NO